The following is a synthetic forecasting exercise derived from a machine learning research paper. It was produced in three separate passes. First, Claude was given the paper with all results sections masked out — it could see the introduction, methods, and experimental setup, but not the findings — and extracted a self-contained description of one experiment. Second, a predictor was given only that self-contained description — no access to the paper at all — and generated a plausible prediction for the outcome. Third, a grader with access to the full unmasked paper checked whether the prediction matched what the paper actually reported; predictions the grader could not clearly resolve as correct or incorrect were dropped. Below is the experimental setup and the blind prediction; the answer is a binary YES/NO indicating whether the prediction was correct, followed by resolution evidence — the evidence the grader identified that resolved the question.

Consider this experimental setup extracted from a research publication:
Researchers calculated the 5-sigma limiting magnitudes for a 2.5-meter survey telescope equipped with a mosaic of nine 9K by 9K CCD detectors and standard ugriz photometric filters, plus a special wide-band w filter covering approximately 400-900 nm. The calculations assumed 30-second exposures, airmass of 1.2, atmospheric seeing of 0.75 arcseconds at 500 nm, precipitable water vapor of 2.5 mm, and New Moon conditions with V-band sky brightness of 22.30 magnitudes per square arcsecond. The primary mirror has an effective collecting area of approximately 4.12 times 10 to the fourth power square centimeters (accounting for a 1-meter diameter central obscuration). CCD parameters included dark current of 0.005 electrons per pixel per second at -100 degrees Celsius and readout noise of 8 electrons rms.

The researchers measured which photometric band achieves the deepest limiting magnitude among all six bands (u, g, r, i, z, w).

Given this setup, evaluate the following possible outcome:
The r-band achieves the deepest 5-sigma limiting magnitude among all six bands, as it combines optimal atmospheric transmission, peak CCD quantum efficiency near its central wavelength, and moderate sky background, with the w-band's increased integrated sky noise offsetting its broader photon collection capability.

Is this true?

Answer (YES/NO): NO